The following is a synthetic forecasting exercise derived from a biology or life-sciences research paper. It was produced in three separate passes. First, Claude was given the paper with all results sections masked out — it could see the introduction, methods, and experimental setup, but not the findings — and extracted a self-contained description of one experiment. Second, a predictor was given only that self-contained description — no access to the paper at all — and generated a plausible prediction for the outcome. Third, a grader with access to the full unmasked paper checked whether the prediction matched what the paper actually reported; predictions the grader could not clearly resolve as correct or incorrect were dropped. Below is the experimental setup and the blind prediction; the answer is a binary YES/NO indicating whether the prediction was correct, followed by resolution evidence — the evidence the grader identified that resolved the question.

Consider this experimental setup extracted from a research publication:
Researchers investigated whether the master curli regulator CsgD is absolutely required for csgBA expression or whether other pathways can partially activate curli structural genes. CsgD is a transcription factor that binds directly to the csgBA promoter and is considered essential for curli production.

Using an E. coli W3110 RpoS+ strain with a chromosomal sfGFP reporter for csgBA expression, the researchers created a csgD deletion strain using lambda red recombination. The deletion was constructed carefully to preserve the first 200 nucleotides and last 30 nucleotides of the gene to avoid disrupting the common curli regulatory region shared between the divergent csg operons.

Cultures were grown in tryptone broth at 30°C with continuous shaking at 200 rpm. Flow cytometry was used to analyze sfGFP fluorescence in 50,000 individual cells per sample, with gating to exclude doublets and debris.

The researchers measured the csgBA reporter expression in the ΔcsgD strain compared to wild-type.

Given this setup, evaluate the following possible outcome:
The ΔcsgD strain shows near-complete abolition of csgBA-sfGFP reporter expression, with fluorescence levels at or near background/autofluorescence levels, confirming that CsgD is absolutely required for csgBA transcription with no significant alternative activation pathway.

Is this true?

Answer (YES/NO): YES